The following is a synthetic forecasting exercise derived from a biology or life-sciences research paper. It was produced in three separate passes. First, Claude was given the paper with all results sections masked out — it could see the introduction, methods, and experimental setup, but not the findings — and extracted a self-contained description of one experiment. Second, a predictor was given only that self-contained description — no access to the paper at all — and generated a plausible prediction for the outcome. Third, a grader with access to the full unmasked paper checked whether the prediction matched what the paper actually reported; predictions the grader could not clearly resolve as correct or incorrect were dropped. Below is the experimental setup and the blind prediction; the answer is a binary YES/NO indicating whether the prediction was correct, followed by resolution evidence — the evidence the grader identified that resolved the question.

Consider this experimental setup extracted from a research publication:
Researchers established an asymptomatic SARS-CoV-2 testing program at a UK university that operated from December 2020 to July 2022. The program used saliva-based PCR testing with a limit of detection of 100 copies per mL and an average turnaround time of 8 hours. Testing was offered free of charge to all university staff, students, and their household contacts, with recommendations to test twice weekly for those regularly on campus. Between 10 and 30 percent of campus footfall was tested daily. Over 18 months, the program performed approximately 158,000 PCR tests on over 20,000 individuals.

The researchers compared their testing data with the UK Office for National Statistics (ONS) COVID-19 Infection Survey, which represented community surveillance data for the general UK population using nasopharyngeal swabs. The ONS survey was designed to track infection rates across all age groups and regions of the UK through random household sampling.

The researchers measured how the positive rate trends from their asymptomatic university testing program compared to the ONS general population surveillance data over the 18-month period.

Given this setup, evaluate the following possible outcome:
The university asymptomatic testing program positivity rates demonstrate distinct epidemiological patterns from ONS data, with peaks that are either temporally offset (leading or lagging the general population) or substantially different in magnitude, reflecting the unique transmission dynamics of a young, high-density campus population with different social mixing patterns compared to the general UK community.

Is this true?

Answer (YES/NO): NO